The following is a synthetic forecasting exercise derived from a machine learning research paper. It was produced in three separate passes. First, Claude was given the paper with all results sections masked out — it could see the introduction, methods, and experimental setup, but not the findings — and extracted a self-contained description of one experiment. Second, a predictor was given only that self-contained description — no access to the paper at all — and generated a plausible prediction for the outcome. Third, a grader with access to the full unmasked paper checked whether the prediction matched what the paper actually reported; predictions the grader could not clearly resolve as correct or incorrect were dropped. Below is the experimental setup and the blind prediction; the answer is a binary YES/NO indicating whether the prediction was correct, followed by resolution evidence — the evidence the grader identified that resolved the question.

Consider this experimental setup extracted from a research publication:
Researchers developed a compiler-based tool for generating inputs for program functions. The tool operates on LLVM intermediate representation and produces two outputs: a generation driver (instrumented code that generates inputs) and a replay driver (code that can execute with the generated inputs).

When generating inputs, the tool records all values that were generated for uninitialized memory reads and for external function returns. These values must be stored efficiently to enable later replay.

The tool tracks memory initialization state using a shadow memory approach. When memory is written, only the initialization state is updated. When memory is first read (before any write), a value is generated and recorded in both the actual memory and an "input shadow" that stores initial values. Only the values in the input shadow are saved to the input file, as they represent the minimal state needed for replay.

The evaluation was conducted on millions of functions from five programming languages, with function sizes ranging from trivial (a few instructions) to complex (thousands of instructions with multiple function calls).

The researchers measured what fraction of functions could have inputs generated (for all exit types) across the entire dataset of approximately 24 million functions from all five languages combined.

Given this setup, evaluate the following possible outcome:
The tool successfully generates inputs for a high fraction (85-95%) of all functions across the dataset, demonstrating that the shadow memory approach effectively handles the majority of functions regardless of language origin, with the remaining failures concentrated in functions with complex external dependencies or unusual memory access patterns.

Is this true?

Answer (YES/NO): YES